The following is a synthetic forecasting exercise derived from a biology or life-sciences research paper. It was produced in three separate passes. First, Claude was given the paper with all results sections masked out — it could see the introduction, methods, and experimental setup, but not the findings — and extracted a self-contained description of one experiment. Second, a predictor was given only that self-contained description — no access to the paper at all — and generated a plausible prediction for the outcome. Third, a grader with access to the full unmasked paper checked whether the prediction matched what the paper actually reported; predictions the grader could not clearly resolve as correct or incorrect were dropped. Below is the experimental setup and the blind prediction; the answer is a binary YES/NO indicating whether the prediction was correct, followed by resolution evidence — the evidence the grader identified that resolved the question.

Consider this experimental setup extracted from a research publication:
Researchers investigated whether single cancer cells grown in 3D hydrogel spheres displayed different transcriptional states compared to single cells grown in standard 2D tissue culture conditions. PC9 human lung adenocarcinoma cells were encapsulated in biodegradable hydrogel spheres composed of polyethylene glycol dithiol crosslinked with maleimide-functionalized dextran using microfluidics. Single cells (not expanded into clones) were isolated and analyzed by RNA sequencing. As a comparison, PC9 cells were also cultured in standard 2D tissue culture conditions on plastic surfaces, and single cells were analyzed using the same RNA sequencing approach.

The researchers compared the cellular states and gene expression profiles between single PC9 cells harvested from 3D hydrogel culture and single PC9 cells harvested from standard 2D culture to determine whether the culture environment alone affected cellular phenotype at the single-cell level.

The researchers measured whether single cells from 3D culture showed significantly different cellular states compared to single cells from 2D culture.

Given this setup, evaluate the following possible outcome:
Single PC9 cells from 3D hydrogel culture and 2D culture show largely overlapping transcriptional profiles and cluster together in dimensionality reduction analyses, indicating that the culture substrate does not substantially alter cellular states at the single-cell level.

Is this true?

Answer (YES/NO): YES